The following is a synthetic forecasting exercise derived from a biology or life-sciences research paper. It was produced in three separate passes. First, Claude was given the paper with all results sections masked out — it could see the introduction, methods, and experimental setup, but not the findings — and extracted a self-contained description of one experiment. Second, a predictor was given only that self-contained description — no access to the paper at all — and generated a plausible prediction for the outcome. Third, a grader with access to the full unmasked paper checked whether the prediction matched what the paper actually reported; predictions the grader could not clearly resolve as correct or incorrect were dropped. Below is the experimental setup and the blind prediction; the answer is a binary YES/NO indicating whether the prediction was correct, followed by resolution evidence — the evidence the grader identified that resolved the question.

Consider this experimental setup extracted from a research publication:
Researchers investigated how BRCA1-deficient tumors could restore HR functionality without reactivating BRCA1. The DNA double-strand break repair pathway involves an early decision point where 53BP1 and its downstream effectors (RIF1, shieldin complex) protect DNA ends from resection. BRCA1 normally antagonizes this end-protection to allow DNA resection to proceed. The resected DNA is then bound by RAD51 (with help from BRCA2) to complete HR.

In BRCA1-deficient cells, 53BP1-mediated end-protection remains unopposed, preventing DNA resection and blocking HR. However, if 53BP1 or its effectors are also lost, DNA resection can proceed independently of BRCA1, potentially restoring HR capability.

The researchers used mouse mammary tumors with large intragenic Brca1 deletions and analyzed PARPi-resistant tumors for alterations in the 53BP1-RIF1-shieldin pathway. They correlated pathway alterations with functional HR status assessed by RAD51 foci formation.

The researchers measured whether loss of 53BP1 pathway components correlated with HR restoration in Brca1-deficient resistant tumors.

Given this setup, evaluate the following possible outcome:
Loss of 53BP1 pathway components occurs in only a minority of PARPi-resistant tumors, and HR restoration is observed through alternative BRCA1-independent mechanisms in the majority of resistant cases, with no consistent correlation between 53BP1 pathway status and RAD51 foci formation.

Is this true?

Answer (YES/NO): NO